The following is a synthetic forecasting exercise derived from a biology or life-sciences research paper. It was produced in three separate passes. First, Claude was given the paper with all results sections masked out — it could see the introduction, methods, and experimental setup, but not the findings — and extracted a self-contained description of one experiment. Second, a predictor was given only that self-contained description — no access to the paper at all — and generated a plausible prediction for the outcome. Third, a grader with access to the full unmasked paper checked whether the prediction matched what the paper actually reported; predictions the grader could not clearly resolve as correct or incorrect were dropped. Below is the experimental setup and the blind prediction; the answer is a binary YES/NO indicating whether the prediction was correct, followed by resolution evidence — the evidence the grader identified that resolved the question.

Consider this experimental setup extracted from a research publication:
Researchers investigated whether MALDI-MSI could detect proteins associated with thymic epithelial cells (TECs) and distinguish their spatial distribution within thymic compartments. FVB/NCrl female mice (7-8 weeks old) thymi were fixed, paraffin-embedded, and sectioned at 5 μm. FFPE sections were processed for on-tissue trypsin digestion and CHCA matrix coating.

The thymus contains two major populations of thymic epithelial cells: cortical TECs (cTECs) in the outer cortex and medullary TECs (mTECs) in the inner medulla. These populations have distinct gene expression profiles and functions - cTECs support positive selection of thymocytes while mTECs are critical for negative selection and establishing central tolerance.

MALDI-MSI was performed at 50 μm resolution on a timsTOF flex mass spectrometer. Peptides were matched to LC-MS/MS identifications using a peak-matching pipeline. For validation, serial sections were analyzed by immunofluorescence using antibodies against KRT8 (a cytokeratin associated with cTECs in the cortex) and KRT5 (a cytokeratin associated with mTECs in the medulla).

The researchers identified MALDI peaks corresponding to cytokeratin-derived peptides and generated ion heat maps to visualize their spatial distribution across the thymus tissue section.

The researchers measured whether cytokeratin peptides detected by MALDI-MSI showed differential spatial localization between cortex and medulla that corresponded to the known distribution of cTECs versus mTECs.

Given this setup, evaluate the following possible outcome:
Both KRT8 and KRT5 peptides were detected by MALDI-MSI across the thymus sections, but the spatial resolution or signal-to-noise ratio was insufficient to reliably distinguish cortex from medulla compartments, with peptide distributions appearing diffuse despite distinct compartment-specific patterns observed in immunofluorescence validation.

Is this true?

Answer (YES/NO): NO